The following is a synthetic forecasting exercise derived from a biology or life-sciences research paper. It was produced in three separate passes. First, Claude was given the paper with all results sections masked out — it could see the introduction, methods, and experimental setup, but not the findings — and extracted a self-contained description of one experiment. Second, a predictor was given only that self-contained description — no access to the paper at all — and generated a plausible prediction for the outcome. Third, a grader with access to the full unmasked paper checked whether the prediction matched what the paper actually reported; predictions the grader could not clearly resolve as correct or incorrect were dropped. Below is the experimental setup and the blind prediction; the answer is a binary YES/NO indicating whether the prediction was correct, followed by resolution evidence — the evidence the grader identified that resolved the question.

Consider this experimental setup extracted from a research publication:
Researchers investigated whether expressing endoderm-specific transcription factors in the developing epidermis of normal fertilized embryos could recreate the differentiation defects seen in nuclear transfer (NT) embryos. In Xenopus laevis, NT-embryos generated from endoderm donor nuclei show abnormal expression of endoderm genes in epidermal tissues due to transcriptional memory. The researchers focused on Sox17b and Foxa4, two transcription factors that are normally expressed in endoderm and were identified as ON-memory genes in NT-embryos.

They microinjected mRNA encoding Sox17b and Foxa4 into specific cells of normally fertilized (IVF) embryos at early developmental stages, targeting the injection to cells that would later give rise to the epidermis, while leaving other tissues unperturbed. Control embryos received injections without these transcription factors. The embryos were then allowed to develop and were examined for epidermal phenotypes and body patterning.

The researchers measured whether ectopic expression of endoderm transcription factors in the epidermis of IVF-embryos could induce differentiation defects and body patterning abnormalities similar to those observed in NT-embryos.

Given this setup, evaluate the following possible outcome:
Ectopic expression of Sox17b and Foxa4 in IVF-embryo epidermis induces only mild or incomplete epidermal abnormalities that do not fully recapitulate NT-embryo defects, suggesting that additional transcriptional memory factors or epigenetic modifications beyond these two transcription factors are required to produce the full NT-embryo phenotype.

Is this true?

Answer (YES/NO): NO